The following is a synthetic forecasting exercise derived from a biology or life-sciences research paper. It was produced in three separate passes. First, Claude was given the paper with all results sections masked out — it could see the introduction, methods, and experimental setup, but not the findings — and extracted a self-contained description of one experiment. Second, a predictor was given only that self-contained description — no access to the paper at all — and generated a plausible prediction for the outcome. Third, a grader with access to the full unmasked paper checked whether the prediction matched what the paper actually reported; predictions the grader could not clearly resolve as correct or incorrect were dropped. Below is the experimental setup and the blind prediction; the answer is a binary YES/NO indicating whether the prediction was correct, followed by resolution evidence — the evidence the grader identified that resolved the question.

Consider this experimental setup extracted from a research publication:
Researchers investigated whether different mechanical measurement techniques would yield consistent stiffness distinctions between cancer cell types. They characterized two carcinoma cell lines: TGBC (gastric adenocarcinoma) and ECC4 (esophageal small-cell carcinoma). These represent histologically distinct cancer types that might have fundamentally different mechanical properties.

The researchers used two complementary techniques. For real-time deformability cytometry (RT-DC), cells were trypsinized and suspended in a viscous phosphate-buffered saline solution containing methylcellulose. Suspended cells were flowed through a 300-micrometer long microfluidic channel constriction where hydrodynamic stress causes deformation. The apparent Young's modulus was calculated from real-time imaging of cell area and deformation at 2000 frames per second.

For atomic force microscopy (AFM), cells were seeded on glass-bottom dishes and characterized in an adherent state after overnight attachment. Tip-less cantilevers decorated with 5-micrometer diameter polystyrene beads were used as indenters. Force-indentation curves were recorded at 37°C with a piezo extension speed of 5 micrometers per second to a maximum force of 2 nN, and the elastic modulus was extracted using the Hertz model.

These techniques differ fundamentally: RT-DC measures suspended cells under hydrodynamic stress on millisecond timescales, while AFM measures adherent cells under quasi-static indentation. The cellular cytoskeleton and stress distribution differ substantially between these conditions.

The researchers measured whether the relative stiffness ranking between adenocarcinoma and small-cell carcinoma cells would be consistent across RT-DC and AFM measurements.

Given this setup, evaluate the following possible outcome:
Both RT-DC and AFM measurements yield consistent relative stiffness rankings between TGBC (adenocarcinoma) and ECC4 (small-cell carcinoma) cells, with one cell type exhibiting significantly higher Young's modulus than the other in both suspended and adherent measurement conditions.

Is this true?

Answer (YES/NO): YES